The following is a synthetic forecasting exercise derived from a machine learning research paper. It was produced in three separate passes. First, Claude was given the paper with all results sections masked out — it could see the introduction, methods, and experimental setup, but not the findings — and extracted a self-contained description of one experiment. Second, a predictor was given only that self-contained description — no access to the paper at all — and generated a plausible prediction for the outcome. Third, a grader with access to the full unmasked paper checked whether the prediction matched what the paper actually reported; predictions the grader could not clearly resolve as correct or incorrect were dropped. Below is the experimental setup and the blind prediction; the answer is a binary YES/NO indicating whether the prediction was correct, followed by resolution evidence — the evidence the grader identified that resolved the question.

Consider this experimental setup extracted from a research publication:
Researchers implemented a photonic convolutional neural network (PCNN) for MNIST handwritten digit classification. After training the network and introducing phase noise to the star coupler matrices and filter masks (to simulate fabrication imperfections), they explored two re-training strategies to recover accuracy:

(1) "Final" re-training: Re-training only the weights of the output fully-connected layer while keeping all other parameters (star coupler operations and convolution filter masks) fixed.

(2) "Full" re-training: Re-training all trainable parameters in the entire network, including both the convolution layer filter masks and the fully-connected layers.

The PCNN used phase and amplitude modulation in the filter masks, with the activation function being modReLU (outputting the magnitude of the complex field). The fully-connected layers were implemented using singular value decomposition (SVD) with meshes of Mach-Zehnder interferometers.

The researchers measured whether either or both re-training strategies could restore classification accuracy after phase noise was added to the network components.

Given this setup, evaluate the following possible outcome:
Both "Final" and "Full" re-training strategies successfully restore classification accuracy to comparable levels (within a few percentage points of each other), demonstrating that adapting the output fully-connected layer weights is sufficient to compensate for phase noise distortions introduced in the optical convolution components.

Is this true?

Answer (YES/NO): NO